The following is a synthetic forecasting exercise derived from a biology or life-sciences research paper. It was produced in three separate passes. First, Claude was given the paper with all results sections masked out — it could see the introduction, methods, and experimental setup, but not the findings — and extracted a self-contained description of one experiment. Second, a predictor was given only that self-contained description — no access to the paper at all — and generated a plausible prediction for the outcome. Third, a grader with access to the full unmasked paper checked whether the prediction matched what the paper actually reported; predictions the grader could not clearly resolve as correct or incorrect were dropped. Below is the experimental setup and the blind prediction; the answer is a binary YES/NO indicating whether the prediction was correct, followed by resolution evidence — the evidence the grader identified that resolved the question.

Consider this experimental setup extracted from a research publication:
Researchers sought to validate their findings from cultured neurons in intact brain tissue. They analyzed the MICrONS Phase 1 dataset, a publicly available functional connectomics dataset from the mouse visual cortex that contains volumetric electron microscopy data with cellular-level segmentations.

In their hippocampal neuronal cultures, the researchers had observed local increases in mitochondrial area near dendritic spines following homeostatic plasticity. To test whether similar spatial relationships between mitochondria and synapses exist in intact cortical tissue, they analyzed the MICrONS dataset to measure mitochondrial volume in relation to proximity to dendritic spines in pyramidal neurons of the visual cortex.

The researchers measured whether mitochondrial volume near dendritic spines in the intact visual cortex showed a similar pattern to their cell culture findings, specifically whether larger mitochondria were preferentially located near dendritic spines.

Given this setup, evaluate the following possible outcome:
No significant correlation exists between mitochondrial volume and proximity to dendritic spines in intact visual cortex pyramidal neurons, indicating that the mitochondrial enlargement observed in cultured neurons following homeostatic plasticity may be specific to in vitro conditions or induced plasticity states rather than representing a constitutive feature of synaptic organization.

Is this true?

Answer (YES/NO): NO